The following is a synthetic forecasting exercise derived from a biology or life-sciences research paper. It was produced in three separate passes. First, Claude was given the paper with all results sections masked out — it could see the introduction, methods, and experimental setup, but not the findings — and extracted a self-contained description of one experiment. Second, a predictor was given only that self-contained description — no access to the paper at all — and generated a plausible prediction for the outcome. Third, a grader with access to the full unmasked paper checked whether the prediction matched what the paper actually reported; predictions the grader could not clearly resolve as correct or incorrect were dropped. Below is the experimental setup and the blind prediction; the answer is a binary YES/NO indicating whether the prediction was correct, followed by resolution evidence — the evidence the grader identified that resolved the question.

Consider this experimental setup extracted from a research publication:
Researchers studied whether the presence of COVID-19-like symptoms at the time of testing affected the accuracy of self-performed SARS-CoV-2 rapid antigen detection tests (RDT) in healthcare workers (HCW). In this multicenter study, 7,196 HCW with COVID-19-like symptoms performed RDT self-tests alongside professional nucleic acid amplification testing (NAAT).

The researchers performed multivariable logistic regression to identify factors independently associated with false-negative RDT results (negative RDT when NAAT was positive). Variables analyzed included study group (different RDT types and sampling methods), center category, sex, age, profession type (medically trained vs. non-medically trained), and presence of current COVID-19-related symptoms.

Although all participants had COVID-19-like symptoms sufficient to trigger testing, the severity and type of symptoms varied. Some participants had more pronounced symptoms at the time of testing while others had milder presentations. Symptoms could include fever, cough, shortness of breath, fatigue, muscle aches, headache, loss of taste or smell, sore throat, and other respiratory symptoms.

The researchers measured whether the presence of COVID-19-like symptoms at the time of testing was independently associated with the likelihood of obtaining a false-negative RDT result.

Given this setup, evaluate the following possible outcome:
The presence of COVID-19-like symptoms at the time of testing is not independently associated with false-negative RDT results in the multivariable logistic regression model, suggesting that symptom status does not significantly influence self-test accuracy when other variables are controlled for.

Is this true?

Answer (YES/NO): NO